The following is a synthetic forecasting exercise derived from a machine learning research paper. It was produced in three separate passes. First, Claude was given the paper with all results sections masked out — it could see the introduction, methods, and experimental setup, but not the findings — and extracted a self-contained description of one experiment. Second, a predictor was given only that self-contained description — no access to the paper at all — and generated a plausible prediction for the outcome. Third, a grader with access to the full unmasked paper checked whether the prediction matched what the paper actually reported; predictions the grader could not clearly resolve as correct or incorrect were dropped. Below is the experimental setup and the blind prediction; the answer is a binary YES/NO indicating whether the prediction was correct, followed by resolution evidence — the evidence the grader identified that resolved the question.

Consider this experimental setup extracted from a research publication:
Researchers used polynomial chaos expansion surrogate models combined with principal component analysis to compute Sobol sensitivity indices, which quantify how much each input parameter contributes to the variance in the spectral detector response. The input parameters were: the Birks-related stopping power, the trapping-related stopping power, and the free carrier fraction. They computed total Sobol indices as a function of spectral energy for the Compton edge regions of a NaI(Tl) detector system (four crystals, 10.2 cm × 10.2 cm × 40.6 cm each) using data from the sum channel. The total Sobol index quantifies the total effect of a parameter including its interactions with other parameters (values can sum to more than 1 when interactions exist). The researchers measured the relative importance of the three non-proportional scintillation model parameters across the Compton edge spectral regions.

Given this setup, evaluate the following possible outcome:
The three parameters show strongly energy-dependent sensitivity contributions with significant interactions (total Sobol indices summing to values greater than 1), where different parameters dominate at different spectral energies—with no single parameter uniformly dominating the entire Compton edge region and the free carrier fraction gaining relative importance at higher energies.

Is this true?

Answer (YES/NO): NO